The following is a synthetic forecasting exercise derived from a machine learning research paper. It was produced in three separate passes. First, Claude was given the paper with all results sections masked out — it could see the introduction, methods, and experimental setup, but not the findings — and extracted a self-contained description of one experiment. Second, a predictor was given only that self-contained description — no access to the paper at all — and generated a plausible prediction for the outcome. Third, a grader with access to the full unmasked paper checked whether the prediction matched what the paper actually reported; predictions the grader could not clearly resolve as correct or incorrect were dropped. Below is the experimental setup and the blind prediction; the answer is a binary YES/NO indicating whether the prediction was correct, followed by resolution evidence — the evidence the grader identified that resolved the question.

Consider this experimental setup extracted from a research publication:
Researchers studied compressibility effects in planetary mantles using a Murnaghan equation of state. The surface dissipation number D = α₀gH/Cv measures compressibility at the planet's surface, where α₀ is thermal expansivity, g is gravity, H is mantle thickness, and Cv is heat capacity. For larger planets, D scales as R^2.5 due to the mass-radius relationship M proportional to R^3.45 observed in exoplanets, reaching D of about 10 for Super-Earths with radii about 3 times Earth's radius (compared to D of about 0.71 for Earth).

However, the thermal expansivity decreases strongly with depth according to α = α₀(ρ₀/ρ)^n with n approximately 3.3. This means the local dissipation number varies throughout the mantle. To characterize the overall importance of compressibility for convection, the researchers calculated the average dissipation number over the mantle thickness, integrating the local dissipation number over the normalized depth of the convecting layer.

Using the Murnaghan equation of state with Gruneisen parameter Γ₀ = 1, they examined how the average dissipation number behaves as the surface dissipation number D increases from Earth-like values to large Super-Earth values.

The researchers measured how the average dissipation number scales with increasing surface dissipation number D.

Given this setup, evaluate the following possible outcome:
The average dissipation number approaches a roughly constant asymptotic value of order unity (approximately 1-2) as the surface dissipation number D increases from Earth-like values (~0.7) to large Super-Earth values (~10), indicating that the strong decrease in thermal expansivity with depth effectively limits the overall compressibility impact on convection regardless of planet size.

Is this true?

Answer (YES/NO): YES